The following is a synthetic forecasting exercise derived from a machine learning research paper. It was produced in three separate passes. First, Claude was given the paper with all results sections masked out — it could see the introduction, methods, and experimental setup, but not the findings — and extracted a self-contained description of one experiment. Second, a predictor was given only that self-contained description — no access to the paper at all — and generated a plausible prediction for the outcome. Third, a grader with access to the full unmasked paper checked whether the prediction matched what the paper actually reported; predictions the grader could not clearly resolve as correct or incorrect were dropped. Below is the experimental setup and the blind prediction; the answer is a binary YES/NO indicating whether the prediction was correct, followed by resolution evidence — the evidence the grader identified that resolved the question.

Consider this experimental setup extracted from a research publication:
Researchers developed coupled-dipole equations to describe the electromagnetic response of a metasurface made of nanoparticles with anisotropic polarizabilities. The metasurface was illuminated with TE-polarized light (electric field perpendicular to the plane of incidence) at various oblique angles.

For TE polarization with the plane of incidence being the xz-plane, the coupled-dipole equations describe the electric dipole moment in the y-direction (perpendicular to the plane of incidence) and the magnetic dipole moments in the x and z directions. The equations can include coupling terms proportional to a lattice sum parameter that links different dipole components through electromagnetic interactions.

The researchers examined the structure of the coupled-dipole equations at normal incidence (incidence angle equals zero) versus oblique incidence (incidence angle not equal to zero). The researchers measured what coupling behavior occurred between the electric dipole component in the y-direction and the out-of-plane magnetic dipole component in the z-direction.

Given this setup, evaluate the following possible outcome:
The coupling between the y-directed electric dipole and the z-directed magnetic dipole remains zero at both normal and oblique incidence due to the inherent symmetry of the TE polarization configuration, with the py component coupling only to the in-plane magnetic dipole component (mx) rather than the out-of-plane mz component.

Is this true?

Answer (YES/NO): NO